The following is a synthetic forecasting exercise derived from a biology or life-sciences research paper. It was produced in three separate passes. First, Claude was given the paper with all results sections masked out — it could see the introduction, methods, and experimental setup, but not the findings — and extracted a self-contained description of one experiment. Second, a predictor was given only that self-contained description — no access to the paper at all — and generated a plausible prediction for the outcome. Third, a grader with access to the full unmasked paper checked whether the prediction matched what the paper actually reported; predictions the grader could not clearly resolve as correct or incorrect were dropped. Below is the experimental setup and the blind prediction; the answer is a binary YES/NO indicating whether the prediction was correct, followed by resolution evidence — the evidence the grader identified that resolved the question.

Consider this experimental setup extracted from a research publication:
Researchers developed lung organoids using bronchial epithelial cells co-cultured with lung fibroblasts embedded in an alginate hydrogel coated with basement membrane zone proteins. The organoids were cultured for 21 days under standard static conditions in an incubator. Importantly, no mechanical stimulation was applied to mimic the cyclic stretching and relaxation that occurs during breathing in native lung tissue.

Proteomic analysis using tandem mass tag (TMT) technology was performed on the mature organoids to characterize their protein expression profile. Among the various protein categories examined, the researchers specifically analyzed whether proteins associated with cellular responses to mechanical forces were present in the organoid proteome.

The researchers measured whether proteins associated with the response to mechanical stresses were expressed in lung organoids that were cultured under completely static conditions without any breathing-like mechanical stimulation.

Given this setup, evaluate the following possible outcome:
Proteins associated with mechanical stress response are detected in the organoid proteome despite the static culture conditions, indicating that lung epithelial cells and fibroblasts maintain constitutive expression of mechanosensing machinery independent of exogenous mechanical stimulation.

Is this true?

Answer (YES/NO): YES